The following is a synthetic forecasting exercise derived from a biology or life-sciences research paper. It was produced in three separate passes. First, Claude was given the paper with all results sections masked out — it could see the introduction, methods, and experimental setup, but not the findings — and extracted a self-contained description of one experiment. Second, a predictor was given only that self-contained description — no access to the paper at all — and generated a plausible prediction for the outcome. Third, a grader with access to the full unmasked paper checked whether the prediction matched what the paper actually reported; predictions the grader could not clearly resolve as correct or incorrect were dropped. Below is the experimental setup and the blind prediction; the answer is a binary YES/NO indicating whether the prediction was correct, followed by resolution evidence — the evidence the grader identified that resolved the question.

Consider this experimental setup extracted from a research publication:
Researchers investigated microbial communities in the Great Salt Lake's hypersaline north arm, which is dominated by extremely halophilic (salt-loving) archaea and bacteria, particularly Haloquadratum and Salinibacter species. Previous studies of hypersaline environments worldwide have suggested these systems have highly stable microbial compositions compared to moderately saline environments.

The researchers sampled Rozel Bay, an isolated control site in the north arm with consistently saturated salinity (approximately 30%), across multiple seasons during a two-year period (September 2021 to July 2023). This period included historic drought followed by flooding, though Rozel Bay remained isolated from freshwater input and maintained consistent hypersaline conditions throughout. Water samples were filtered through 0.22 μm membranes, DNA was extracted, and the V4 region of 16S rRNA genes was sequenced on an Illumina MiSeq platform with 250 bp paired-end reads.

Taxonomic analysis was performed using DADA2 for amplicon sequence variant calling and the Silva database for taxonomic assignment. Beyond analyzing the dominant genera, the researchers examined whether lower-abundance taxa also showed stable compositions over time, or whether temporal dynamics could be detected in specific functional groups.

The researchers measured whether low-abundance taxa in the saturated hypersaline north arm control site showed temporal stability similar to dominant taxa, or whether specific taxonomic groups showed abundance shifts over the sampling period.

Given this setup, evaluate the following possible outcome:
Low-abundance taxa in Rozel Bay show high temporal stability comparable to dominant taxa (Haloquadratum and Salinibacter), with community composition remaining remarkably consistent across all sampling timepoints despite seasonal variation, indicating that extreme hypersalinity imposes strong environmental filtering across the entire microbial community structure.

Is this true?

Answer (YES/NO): NO